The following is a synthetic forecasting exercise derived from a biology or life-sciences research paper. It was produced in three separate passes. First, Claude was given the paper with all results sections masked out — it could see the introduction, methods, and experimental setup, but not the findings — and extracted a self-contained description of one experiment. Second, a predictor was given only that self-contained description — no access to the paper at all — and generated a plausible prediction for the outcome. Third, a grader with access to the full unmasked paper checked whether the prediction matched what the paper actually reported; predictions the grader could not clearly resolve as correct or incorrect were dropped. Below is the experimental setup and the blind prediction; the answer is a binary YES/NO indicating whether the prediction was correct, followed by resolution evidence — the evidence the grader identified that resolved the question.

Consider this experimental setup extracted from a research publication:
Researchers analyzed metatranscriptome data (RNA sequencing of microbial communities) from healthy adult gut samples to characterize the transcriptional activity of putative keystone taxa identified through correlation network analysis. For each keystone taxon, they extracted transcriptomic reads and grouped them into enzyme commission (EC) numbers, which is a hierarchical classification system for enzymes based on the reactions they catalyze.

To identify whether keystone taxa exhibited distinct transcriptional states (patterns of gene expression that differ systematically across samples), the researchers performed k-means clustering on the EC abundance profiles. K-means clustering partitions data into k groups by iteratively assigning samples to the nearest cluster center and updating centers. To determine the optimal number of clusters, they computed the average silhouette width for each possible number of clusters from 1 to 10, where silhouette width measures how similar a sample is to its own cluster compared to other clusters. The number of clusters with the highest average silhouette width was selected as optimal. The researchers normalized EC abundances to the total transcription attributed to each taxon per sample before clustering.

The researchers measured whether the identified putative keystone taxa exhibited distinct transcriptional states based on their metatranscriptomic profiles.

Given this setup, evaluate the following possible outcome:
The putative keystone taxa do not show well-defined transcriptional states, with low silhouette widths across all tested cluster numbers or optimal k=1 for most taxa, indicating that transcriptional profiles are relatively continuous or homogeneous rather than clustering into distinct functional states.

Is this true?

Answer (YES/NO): NO